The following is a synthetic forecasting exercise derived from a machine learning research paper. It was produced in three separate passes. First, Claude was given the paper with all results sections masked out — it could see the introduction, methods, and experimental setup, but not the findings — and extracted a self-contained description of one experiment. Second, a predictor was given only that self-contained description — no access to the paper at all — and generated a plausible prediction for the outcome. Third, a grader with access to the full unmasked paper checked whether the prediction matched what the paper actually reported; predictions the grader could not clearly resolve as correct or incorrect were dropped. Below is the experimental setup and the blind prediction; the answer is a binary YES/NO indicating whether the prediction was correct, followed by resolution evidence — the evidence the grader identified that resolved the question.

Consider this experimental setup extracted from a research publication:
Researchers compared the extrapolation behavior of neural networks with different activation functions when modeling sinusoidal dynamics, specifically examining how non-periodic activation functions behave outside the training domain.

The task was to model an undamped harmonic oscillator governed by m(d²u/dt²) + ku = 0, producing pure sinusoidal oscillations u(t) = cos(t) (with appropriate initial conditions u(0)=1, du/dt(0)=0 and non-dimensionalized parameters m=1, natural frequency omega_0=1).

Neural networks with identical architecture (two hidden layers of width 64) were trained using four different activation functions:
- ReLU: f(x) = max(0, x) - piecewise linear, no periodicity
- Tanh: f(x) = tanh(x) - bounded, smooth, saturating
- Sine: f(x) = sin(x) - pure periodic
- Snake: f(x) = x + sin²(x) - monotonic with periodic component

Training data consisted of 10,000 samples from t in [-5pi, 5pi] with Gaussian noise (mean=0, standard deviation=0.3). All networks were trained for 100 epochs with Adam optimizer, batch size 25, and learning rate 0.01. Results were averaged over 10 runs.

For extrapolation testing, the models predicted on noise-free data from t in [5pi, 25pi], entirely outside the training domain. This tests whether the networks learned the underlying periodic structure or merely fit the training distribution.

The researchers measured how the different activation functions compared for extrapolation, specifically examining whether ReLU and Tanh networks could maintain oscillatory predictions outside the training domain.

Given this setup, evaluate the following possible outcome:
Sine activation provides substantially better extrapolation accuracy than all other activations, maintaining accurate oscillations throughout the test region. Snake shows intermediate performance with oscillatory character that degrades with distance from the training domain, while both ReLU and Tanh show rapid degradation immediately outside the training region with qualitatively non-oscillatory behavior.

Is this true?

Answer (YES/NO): NO